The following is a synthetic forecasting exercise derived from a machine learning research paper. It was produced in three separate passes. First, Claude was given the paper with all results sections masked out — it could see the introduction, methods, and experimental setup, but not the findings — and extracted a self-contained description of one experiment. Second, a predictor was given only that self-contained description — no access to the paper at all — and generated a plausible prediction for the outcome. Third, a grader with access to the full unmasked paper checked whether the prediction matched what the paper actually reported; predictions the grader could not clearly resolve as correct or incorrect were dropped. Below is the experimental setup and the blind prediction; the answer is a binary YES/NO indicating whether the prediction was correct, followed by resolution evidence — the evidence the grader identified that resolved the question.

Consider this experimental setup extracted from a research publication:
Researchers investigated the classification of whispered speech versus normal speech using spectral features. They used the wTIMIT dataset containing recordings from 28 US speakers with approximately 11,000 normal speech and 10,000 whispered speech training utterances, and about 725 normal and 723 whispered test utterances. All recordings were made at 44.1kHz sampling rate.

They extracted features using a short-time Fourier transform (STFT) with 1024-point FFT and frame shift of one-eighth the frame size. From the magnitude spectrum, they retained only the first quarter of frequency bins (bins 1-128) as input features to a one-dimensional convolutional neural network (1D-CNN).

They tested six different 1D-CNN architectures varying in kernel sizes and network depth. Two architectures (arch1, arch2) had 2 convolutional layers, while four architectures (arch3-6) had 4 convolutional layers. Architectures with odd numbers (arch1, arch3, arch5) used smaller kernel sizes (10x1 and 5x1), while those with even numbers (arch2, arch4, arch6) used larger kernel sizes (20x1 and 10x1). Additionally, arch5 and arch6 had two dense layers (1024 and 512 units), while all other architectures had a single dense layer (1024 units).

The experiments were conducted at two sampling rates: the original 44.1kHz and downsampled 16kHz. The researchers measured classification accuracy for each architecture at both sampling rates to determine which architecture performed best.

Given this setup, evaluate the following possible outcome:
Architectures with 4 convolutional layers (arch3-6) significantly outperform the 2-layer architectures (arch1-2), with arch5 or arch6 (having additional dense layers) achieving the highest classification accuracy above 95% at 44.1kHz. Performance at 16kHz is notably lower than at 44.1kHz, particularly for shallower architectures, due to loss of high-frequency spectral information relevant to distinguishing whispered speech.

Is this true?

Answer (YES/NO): NO